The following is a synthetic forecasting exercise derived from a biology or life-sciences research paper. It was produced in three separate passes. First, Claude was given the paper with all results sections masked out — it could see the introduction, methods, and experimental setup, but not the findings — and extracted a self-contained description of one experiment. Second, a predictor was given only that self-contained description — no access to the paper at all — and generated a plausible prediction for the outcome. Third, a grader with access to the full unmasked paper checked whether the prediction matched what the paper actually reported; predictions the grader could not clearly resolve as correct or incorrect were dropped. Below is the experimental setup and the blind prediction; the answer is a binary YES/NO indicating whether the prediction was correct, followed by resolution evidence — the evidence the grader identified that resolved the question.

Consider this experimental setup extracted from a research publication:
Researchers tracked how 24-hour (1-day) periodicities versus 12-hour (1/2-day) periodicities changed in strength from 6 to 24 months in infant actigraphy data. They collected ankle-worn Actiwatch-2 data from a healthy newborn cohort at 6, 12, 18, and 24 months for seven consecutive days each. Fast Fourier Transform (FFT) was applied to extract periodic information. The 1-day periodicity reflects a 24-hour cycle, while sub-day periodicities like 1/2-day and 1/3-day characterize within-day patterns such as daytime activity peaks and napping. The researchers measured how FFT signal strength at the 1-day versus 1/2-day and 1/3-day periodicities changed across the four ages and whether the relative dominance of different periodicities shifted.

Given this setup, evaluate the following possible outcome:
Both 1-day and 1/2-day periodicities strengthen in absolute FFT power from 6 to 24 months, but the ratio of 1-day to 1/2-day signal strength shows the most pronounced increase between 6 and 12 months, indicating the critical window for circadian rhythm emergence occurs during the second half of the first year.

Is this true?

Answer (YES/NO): NO